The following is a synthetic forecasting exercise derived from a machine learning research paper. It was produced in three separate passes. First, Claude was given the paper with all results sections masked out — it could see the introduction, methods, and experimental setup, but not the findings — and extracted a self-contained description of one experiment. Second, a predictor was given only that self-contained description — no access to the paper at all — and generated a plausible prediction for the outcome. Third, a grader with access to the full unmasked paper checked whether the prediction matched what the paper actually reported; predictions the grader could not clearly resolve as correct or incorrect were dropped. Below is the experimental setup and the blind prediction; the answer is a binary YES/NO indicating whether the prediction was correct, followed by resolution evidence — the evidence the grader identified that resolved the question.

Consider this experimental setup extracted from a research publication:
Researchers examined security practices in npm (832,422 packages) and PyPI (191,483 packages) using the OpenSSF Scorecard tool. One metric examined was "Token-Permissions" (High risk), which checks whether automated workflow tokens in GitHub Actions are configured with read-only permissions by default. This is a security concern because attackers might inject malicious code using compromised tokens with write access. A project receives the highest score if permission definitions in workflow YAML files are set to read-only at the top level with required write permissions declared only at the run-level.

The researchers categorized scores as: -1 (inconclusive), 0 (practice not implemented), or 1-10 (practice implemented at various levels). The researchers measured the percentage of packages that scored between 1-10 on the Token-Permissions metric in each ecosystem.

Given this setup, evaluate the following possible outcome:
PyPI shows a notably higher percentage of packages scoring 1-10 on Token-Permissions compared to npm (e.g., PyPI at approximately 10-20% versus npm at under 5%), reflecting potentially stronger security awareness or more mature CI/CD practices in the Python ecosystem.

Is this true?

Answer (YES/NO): NO